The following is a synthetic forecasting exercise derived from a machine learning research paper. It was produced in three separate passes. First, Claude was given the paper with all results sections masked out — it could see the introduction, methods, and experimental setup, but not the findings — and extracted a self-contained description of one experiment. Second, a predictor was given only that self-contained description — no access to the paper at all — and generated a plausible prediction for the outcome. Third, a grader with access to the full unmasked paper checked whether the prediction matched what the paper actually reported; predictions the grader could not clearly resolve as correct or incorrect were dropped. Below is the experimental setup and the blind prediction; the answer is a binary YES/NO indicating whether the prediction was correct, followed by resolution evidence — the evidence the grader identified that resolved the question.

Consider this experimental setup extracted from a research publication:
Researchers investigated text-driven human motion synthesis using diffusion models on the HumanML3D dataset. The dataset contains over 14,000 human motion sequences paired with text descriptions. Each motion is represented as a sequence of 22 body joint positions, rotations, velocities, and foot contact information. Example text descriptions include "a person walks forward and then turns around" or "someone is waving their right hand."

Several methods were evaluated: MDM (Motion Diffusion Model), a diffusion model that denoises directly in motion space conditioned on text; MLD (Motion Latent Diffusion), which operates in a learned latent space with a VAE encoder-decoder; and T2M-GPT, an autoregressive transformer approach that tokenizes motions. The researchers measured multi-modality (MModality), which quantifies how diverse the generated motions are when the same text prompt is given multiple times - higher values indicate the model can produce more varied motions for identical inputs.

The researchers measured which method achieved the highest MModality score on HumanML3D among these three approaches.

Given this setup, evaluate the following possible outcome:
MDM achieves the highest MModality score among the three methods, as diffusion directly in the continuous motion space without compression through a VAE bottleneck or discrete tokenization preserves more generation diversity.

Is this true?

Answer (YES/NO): YES